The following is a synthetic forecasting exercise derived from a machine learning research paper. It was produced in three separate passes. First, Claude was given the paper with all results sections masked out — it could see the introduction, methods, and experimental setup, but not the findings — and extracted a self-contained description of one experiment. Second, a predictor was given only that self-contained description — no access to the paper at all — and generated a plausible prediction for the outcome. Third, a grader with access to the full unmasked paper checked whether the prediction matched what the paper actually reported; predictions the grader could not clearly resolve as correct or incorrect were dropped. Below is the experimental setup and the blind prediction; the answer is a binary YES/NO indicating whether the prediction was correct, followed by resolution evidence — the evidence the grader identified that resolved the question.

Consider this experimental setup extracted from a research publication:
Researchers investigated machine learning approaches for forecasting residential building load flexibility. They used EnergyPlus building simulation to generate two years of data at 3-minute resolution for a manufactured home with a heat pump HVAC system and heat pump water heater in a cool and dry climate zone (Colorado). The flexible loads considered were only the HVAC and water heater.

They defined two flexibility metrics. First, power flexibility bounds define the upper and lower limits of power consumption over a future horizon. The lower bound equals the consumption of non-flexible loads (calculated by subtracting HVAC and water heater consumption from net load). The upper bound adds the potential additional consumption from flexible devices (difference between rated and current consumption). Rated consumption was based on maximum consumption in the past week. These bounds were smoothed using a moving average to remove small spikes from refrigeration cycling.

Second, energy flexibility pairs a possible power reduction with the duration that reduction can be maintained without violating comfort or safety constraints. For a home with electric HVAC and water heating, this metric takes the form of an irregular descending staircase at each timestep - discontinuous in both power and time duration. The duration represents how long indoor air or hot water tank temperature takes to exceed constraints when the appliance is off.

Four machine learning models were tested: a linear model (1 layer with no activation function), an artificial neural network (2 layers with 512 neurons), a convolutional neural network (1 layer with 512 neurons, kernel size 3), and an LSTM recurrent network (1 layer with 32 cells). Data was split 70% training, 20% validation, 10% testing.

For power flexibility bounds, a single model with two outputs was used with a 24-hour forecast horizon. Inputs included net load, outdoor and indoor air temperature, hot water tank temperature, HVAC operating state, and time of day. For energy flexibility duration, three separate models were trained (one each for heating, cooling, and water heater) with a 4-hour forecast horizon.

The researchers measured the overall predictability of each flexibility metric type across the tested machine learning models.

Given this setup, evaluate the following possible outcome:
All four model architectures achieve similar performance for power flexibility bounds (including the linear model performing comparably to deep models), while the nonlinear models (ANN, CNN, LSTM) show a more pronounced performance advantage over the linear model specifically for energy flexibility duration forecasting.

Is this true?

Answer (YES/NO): NO